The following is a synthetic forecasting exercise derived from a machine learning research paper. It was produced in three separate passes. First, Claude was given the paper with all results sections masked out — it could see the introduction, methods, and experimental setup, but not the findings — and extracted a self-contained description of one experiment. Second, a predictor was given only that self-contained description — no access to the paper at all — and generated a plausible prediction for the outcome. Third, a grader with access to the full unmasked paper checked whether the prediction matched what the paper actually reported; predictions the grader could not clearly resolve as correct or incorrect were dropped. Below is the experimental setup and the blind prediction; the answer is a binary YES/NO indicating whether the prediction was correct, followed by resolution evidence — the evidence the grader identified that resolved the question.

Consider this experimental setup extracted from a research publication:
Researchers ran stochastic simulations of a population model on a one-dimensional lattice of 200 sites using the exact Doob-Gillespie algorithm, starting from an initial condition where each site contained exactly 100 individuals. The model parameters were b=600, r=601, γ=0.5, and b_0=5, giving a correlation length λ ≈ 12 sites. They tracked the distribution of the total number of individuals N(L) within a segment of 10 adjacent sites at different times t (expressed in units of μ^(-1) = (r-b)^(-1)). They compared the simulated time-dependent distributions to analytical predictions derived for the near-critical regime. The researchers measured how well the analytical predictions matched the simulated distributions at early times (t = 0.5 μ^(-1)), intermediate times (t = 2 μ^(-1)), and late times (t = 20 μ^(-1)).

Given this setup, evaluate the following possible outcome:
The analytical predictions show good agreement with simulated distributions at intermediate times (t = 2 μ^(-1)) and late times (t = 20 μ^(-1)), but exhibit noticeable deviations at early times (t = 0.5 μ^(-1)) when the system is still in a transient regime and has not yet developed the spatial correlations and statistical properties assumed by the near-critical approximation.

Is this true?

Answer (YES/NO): NO